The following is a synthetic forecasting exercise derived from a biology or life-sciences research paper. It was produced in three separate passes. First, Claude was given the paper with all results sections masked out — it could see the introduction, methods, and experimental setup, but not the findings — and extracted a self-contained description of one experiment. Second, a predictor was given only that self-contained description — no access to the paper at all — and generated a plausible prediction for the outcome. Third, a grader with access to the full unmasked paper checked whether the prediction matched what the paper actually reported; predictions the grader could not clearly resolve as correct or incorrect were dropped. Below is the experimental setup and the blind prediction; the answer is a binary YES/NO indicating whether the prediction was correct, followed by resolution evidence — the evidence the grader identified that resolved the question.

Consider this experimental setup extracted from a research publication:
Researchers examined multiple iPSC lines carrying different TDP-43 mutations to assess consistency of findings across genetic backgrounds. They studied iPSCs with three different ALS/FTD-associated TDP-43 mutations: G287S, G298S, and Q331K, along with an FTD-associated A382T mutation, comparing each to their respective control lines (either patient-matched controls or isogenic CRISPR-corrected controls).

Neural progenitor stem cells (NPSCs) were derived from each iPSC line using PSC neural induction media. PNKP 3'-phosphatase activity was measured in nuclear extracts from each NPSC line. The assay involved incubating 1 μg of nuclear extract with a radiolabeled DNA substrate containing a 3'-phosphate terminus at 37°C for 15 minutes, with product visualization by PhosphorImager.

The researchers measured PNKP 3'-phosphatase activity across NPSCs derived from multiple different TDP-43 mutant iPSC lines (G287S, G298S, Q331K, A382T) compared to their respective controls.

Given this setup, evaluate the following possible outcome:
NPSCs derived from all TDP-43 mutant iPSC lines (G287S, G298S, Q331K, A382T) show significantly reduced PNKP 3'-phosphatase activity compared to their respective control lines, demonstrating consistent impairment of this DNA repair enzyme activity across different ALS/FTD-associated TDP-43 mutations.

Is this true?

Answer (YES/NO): YES